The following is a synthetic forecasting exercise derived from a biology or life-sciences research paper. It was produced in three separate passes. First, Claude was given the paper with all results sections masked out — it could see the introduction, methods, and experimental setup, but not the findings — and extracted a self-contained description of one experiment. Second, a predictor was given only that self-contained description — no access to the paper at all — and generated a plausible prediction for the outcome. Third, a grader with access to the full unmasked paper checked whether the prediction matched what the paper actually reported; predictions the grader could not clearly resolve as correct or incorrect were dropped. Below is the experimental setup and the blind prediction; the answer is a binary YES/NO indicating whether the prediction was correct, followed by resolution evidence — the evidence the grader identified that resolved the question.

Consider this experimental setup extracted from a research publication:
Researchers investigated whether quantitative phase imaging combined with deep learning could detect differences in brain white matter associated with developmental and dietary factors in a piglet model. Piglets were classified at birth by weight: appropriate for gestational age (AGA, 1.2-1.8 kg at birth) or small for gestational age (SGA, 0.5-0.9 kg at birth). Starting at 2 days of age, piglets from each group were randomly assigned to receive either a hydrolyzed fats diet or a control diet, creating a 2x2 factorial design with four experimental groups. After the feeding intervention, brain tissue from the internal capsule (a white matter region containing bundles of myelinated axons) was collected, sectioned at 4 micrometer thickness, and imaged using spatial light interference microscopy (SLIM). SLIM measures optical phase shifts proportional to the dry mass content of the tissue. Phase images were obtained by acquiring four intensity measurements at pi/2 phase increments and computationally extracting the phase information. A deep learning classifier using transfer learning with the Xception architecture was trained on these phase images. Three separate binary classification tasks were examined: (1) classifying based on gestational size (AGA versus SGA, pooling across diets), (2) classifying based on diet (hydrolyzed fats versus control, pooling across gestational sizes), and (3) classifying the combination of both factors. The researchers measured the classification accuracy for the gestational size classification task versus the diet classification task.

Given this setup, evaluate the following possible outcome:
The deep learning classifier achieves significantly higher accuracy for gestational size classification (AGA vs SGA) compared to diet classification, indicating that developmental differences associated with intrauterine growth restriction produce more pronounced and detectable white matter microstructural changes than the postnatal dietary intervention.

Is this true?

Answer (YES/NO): NO